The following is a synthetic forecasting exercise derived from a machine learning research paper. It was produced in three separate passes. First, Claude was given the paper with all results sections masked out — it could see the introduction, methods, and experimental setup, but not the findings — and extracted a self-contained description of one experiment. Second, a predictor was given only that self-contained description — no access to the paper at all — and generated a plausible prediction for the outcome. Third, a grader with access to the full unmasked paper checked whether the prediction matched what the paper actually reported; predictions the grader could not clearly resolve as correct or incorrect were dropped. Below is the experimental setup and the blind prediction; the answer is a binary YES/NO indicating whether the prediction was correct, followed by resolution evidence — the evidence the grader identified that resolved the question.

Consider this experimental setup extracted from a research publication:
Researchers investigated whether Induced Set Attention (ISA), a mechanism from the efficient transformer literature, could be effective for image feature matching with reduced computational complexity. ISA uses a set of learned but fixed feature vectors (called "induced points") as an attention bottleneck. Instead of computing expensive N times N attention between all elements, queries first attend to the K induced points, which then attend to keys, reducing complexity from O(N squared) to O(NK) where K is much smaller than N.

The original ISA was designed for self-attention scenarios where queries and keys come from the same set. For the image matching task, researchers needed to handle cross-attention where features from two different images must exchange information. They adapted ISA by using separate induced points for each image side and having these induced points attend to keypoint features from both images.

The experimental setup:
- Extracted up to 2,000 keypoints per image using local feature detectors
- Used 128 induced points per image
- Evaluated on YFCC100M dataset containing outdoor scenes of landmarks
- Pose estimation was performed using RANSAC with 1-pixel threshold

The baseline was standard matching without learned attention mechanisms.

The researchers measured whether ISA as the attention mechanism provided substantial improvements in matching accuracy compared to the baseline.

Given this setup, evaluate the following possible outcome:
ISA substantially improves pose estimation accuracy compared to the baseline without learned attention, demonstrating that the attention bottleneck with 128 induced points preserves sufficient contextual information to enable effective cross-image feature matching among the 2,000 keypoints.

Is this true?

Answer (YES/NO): NO